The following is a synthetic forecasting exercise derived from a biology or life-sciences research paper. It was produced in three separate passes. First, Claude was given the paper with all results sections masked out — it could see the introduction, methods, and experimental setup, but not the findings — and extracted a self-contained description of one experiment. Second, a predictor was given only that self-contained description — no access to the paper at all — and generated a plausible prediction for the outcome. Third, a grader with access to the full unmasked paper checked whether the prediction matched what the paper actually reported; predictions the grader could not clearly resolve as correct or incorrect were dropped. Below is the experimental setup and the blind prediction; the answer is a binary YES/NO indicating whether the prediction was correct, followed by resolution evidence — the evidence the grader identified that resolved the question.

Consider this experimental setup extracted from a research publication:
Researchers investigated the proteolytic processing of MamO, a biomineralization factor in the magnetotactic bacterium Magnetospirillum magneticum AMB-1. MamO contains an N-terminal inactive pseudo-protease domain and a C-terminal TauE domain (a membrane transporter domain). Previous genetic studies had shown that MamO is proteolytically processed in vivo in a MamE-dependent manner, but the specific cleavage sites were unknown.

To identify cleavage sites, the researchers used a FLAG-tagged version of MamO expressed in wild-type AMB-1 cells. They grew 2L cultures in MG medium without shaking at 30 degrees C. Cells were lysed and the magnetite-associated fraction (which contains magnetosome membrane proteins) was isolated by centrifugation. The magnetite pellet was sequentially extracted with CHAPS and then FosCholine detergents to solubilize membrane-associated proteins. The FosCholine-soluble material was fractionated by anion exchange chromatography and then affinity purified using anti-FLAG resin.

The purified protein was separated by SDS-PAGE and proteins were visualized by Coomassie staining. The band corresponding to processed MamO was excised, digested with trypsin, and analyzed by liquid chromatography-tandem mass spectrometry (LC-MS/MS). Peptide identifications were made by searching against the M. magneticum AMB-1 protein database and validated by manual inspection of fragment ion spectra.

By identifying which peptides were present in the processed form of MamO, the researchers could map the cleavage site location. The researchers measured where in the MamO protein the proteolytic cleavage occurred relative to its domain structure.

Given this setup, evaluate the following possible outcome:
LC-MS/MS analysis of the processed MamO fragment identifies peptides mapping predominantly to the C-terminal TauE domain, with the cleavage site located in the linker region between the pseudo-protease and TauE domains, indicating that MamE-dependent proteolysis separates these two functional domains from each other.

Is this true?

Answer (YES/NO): NO